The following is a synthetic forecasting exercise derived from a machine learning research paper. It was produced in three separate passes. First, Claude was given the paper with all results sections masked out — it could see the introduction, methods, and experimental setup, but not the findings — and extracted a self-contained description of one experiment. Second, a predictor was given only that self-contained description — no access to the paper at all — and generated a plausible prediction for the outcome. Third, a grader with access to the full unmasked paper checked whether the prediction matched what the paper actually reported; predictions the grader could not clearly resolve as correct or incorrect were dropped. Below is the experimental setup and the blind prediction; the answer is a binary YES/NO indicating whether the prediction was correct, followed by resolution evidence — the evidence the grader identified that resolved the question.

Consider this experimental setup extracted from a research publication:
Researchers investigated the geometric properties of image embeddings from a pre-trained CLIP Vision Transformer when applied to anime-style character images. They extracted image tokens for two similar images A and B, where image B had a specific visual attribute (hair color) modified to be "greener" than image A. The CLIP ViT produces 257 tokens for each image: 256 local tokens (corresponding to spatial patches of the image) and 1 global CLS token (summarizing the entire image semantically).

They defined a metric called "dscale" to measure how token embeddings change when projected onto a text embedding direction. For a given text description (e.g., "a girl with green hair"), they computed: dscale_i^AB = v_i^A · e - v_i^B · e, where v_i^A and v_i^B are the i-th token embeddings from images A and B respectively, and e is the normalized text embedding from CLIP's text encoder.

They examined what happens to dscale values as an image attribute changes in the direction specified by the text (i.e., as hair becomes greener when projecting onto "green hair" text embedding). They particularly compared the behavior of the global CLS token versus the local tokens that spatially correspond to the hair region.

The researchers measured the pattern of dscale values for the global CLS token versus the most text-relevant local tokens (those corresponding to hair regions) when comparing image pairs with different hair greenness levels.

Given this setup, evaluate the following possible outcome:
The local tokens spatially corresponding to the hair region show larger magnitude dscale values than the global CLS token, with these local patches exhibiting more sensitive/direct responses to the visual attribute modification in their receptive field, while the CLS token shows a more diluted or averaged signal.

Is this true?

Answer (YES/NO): NO